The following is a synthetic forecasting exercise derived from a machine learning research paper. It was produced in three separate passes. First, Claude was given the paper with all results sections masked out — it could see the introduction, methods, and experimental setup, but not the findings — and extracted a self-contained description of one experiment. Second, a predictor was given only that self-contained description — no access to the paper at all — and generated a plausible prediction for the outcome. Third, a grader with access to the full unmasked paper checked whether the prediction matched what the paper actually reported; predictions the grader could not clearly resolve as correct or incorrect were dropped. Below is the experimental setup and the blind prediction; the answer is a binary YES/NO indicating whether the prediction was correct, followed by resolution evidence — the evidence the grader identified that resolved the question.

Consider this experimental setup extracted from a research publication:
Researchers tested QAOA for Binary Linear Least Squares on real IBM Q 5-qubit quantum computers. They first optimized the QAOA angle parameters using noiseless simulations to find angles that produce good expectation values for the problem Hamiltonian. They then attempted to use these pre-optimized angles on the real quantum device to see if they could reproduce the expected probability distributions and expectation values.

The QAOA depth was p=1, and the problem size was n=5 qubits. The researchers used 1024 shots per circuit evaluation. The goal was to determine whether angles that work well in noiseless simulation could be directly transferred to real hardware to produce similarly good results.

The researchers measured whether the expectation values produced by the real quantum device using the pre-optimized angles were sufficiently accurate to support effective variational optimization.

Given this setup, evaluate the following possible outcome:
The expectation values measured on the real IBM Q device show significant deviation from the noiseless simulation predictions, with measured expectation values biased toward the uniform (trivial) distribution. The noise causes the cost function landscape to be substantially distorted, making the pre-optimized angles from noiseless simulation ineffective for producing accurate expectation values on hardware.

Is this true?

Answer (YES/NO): NO